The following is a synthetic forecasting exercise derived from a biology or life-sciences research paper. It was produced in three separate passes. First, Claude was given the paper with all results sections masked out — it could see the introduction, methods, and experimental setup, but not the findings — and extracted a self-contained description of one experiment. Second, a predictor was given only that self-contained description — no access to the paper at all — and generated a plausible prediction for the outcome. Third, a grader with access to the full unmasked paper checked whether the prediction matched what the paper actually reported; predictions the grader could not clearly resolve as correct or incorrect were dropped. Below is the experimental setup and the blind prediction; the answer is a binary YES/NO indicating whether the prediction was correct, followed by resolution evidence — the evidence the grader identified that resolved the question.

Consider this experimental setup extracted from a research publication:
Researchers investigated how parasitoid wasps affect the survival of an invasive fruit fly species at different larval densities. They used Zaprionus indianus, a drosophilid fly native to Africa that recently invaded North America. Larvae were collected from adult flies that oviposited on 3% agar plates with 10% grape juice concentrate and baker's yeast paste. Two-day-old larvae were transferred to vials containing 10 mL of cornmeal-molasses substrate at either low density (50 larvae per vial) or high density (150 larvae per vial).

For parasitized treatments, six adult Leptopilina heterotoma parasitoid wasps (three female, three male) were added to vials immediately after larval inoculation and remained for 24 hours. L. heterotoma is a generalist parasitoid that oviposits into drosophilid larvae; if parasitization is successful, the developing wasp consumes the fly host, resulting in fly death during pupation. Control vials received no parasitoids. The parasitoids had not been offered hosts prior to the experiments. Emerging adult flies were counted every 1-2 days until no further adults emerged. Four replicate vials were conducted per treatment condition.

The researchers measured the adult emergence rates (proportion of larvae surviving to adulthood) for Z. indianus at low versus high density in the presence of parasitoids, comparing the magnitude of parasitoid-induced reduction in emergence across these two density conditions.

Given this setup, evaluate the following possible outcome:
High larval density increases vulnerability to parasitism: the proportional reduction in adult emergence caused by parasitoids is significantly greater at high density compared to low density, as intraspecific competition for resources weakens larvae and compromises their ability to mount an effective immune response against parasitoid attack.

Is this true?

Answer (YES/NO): NO